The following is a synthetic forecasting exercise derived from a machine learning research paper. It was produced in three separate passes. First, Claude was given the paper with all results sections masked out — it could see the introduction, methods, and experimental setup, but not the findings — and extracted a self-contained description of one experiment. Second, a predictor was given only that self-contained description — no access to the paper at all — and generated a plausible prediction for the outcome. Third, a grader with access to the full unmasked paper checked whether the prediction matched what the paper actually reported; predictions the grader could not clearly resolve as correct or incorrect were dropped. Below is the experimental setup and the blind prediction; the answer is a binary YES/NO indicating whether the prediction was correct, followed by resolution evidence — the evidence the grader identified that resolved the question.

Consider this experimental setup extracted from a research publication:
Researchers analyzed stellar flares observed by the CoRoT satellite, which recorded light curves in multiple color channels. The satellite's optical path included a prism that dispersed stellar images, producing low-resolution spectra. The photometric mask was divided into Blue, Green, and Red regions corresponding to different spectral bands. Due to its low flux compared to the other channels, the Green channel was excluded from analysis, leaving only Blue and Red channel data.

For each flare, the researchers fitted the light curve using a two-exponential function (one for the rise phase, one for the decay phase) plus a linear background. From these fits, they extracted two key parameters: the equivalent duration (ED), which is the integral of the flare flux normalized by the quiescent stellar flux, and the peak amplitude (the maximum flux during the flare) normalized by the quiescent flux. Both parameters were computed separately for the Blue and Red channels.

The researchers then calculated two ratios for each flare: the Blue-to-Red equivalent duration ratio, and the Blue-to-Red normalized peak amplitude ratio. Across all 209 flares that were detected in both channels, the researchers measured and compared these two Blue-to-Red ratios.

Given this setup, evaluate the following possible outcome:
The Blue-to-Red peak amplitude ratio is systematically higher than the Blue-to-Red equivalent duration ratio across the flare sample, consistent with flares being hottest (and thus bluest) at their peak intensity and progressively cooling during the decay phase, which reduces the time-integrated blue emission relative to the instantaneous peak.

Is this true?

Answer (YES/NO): YES